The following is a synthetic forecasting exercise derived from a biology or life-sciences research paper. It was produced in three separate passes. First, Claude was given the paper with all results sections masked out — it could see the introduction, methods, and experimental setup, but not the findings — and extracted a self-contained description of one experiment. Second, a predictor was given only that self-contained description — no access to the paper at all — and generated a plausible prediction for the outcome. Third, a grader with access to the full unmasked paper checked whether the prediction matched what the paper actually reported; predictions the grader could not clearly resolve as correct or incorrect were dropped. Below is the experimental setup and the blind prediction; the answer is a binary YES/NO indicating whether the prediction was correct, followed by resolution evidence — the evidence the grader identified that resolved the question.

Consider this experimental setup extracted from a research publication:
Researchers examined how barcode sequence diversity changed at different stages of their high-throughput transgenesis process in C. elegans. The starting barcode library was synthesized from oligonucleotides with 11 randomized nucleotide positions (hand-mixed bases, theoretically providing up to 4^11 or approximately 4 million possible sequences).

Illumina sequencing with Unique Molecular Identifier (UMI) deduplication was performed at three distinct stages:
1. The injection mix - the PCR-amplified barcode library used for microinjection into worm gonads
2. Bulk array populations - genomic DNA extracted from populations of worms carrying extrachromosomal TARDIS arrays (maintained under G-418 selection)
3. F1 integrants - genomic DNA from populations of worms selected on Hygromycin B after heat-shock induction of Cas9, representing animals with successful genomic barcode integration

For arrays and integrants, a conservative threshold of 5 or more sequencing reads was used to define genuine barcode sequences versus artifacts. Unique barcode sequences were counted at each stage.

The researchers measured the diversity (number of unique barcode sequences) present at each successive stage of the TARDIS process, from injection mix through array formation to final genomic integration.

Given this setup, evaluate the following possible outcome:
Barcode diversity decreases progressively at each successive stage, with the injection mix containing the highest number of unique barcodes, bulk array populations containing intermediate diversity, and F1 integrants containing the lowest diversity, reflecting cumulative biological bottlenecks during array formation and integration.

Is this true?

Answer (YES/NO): NO